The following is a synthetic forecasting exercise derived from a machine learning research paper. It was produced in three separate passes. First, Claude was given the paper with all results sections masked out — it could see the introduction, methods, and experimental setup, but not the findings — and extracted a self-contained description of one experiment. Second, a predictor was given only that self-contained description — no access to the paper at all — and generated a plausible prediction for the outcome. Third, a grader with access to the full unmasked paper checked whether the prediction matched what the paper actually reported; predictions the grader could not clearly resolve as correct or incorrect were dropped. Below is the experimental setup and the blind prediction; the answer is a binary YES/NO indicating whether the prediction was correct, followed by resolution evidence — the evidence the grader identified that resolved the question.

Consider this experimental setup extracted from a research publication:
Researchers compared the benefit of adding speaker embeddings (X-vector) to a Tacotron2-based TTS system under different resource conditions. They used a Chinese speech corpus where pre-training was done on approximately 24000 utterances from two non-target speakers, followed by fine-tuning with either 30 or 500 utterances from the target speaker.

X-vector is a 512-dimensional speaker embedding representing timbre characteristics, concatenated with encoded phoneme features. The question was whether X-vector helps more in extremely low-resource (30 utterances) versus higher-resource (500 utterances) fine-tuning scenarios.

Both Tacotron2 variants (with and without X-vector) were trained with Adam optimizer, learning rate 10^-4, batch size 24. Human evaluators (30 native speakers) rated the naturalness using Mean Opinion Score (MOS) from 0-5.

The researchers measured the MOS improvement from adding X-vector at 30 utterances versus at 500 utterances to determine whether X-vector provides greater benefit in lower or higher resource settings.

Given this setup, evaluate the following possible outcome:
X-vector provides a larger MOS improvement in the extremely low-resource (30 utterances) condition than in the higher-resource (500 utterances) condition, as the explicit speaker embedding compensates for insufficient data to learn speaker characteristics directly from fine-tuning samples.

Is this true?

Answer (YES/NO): YES